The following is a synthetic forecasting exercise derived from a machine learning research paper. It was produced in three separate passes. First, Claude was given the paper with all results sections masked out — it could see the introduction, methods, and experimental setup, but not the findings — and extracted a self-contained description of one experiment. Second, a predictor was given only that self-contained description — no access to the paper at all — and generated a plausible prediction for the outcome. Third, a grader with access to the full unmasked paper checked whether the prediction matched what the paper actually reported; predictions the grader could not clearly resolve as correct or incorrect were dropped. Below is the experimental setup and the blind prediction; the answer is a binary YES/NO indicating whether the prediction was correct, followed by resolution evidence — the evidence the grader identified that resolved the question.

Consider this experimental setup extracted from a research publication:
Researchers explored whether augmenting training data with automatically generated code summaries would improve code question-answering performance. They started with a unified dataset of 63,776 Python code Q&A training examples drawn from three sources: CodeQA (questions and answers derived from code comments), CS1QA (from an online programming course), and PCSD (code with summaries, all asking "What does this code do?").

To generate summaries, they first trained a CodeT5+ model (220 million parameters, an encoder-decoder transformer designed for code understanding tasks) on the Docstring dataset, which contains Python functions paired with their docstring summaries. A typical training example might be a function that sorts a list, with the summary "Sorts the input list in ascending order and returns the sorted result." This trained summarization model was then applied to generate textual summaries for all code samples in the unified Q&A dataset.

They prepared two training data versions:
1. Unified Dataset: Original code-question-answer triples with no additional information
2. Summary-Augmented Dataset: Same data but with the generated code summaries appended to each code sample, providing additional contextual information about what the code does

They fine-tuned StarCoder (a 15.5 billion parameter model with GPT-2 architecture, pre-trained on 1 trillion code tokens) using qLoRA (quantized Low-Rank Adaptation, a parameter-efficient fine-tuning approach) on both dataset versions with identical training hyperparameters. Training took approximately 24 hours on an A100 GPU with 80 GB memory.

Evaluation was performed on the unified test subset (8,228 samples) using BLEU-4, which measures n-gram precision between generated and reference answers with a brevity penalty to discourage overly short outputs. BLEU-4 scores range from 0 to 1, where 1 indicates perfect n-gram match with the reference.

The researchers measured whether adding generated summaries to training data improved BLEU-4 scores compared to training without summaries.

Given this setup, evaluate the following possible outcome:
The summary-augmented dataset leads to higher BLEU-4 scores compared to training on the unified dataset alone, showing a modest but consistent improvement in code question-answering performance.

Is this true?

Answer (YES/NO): NO